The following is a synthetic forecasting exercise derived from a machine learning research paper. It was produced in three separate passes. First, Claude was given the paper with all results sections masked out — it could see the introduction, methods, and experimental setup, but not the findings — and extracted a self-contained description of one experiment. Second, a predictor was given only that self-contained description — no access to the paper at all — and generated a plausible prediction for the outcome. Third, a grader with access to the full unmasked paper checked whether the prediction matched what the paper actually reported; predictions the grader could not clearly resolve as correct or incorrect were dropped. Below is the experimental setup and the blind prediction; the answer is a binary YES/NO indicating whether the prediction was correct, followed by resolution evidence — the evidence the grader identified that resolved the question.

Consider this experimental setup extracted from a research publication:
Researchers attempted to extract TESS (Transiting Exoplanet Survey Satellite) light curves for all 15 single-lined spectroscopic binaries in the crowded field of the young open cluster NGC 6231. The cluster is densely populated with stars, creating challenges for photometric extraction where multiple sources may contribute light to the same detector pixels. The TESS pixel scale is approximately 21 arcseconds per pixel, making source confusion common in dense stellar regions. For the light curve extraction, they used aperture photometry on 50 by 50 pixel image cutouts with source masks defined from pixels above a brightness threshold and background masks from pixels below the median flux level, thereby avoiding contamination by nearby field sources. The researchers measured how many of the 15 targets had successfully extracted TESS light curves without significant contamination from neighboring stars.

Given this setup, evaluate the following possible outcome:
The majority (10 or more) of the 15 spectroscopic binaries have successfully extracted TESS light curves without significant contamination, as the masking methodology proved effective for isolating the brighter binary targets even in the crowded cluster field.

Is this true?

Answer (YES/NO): NO